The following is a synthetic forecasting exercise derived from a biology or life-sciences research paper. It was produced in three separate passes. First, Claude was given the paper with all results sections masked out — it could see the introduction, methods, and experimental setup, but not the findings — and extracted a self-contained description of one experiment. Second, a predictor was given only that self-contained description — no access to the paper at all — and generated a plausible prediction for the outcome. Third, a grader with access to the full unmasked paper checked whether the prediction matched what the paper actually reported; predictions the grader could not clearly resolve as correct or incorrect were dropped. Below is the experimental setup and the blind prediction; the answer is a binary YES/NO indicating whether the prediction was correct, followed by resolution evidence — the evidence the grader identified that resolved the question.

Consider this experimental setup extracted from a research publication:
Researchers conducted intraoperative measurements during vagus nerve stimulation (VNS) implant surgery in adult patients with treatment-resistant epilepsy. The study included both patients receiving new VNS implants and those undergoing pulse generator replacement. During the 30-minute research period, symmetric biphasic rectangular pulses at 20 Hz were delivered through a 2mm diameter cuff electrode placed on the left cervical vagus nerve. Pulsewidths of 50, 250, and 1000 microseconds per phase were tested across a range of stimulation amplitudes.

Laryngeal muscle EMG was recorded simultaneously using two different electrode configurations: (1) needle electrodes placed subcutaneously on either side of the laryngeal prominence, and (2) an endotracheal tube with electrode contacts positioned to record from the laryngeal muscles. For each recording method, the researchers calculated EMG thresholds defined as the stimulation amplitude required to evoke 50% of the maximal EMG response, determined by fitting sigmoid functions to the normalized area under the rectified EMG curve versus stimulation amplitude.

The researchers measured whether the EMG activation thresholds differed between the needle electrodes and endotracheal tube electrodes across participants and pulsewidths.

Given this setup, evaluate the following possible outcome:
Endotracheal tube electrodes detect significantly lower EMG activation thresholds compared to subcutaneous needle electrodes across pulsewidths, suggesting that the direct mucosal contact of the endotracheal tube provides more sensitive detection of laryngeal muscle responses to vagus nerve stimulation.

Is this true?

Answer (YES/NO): NO